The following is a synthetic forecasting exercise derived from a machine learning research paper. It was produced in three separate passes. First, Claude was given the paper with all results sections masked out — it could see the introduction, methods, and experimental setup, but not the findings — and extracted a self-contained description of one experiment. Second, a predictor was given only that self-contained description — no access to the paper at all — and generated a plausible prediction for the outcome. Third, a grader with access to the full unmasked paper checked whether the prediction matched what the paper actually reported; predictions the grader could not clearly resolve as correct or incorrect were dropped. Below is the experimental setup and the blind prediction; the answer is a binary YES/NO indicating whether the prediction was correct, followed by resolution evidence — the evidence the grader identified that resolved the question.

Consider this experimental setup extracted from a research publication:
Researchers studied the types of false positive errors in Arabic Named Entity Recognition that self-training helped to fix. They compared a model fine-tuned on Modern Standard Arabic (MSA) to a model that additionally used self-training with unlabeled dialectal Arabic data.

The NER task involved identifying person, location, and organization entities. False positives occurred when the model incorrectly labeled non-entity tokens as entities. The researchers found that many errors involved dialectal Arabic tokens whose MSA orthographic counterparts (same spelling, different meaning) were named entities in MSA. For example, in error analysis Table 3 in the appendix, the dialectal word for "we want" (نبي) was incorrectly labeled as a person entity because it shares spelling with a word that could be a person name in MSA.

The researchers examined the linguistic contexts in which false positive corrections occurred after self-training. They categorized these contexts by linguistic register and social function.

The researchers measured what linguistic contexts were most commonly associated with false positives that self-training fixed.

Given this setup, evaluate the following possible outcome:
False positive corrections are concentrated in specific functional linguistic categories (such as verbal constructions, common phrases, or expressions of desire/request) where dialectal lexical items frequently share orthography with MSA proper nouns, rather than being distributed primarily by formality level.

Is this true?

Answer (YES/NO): NO